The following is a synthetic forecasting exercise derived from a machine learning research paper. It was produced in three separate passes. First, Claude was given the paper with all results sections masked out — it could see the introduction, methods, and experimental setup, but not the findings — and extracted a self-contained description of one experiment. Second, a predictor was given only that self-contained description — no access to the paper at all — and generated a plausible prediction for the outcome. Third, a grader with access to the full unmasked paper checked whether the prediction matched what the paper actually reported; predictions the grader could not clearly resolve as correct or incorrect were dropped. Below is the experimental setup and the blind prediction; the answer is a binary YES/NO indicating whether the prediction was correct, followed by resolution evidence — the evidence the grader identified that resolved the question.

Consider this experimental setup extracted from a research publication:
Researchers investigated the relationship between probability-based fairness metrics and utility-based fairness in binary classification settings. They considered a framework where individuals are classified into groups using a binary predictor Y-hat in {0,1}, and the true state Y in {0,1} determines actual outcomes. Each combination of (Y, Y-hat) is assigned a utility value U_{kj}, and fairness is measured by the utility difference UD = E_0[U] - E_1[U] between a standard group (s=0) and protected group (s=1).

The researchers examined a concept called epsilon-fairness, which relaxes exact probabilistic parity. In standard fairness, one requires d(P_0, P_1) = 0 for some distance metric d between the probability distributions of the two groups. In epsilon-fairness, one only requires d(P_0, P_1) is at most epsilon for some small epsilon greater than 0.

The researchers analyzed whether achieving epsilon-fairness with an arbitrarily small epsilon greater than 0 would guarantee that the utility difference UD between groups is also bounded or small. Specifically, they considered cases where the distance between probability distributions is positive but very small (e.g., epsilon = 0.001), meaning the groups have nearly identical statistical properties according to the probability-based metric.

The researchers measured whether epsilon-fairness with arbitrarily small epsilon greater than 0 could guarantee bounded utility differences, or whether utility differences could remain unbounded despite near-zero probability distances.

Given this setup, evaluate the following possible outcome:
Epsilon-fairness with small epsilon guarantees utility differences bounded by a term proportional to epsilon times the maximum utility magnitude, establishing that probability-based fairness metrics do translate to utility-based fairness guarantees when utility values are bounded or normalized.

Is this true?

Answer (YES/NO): NO